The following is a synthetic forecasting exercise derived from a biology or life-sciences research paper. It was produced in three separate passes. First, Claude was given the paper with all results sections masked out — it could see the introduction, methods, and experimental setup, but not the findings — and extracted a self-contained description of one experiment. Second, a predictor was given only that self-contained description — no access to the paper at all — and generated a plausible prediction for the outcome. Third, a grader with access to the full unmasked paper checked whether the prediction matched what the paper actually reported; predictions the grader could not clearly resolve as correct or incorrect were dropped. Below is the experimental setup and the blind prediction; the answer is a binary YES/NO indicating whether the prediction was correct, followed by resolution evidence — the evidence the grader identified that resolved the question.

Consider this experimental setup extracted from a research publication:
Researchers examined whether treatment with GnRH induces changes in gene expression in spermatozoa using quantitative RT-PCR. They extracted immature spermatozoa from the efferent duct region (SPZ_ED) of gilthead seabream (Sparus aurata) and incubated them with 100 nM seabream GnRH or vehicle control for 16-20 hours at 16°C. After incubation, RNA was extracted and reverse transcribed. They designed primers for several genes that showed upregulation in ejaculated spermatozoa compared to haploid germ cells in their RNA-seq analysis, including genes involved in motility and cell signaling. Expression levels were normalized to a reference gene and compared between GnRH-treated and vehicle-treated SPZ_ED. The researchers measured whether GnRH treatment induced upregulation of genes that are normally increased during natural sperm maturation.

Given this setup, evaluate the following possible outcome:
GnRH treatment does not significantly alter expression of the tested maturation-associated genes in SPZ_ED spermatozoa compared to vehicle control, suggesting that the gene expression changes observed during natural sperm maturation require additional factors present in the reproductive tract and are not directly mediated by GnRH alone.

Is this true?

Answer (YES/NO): NO